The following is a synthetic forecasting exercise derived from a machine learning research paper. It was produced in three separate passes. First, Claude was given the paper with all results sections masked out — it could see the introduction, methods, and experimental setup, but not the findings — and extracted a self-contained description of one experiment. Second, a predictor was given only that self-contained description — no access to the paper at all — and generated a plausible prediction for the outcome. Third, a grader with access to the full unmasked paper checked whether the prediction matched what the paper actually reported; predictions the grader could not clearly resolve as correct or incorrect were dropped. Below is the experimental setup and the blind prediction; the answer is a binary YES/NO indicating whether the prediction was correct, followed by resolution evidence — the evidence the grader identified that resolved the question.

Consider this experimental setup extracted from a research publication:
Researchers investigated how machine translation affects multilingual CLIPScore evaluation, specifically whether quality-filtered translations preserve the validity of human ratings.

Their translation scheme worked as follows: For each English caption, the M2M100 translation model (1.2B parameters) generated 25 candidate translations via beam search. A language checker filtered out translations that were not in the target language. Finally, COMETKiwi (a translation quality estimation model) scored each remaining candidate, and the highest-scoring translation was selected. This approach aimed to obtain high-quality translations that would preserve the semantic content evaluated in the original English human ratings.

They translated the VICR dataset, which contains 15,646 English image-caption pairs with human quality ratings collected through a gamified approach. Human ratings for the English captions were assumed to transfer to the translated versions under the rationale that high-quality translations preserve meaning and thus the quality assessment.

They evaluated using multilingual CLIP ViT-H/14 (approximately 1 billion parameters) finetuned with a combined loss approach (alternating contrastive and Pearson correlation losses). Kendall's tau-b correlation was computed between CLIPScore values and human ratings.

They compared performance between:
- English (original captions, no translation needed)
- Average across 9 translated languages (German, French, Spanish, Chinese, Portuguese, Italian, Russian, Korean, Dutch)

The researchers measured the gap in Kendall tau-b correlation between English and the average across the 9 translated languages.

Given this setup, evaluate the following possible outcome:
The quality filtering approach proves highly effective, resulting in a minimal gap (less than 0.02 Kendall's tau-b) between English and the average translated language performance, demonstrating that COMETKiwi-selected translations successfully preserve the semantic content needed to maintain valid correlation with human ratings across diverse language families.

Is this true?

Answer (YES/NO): YES